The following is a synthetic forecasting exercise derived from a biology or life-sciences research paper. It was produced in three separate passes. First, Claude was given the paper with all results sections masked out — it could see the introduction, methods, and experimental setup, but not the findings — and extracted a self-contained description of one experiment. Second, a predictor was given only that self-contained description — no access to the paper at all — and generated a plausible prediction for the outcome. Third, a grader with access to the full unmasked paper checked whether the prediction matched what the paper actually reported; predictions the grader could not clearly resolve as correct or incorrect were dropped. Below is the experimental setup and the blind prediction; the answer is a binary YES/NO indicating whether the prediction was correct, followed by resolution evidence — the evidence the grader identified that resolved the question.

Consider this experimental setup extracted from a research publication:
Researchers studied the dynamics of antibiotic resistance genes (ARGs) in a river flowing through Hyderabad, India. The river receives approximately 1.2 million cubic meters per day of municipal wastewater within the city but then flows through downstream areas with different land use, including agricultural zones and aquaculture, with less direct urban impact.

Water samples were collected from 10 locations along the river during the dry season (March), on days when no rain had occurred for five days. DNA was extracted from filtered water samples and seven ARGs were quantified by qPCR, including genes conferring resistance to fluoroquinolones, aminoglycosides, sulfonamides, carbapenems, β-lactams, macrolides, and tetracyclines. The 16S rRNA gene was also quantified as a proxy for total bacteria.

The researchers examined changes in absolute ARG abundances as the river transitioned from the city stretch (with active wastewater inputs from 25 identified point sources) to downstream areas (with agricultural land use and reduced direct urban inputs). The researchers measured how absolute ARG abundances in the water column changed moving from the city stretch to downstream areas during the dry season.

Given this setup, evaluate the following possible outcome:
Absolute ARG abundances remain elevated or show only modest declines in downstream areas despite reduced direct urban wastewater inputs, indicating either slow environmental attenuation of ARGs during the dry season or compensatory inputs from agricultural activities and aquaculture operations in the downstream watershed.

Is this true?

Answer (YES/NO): NO